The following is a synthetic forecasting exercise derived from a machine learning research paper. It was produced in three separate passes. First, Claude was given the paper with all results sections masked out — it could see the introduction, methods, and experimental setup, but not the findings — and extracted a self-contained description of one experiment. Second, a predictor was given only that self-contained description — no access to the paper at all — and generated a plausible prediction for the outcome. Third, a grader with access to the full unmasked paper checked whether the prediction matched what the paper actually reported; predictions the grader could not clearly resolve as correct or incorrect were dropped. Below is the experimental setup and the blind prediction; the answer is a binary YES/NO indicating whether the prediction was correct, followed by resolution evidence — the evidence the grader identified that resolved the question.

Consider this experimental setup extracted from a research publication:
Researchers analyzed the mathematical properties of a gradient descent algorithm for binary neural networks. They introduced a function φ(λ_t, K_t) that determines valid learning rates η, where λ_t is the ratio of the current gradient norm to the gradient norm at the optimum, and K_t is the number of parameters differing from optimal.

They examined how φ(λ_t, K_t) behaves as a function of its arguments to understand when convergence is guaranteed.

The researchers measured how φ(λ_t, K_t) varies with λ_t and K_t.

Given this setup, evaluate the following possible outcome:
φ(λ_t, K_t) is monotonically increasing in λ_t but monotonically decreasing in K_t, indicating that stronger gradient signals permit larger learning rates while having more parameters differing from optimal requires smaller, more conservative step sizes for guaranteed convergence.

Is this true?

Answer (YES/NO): NO